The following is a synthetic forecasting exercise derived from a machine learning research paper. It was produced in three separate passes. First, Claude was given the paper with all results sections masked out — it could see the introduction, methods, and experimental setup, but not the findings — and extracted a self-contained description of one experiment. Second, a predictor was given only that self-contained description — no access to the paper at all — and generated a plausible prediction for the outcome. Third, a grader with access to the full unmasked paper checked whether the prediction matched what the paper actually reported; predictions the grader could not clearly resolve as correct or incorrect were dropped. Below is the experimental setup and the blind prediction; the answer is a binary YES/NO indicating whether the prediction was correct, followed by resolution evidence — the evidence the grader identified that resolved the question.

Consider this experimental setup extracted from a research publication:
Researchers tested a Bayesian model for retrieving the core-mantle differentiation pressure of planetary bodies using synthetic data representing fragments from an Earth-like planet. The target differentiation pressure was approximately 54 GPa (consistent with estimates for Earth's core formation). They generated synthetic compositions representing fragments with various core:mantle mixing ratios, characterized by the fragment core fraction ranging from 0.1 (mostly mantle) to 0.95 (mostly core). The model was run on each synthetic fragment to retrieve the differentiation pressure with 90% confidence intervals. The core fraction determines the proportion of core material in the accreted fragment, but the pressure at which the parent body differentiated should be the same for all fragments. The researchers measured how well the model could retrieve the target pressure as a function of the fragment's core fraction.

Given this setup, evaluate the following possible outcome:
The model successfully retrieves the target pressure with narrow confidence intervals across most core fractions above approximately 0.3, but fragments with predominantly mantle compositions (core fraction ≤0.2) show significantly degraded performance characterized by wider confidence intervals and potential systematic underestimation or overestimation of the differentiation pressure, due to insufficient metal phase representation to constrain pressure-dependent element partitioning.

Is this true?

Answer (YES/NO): NO